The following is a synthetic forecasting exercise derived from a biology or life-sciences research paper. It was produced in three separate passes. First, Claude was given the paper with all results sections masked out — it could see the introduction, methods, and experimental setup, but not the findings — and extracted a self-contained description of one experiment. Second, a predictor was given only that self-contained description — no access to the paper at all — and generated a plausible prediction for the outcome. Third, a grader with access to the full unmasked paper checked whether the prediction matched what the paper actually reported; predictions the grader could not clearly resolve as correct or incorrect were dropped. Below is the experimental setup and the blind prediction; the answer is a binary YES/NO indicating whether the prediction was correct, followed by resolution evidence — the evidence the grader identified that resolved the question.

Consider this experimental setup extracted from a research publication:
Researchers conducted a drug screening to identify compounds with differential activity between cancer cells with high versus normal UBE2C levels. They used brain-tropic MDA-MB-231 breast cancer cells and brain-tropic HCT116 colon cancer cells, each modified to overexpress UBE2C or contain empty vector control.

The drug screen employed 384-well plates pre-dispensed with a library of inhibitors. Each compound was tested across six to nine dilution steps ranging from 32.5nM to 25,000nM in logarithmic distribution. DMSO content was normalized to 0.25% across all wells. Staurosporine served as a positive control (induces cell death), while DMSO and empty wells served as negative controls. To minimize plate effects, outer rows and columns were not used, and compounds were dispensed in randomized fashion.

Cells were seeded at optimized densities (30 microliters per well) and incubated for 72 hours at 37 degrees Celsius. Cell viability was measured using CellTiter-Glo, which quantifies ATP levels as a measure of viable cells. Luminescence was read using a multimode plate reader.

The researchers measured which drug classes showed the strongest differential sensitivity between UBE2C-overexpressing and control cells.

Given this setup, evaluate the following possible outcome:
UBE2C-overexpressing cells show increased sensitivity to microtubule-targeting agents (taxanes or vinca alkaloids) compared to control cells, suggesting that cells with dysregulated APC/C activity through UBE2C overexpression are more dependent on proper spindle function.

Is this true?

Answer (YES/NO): NO